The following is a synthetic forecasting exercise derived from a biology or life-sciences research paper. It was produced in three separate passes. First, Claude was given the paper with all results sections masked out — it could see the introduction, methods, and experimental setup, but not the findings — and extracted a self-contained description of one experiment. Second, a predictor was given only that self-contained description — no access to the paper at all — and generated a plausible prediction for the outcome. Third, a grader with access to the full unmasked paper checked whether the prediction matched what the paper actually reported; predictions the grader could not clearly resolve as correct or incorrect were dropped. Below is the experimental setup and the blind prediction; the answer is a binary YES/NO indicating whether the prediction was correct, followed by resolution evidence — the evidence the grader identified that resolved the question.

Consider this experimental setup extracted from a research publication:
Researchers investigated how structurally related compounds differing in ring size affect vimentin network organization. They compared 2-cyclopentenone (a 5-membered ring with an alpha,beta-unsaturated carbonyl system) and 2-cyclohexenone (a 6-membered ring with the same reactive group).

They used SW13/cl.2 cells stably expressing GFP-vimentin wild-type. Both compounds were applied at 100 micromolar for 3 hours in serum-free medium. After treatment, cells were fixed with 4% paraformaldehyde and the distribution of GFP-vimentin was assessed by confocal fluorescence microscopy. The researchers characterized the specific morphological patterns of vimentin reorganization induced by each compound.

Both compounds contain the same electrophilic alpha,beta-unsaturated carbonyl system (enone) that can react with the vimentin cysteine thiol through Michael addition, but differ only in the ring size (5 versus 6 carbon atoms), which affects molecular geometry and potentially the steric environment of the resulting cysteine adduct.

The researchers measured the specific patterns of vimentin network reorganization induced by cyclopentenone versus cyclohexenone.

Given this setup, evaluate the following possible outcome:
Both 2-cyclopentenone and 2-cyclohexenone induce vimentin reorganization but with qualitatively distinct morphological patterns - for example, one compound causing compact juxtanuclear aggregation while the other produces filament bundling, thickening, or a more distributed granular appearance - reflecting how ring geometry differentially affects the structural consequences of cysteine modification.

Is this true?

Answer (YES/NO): YES